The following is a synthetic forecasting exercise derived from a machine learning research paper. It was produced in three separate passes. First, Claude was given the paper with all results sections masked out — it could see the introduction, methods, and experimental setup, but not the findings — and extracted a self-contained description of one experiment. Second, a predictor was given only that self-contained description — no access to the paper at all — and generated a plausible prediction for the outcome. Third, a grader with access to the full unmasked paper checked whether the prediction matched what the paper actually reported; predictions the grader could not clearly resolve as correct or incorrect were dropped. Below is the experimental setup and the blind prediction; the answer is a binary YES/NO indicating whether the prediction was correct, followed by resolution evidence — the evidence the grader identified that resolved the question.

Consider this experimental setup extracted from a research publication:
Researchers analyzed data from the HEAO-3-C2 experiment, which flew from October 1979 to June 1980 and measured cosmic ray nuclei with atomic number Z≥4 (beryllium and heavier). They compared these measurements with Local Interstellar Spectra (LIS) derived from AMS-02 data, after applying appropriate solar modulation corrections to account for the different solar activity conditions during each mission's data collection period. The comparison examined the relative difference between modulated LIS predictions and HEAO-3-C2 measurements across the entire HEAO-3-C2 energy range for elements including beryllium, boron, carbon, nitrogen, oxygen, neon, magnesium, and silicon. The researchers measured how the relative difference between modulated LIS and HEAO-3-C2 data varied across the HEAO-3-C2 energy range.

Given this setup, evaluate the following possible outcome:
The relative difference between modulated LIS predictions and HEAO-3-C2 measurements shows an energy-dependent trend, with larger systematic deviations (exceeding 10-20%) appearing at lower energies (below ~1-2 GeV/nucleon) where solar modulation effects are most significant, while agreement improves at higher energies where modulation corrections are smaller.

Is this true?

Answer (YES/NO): NO